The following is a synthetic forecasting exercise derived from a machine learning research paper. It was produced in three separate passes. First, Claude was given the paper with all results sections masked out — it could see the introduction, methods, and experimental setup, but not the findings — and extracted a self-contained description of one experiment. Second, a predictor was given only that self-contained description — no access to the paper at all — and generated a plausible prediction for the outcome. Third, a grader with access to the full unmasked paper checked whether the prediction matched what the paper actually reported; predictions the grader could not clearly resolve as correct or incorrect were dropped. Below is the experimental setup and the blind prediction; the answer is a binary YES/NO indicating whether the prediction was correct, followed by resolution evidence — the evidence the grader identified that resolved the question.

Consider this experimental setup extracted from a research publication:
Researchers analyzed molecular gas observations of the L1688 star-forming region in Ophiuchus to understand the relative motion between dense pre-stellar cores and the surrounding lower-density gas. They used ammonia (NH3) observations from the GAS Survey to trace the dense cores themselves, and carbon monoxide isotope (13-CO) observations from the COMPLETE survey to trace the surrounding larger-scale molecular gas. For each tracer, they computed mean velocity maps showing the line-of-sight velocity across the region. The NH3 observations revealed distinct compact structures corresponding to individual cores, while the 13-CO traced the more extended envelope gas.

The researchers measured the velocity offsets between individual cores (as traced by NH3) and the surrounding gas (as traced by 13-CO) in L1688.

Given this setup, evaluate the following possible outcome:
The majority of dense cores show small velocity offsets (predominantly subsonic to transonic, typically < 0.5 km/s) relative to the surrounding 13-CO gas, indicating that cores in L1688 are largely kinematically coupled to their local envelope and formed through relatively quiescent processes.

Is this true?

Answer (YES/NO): NO